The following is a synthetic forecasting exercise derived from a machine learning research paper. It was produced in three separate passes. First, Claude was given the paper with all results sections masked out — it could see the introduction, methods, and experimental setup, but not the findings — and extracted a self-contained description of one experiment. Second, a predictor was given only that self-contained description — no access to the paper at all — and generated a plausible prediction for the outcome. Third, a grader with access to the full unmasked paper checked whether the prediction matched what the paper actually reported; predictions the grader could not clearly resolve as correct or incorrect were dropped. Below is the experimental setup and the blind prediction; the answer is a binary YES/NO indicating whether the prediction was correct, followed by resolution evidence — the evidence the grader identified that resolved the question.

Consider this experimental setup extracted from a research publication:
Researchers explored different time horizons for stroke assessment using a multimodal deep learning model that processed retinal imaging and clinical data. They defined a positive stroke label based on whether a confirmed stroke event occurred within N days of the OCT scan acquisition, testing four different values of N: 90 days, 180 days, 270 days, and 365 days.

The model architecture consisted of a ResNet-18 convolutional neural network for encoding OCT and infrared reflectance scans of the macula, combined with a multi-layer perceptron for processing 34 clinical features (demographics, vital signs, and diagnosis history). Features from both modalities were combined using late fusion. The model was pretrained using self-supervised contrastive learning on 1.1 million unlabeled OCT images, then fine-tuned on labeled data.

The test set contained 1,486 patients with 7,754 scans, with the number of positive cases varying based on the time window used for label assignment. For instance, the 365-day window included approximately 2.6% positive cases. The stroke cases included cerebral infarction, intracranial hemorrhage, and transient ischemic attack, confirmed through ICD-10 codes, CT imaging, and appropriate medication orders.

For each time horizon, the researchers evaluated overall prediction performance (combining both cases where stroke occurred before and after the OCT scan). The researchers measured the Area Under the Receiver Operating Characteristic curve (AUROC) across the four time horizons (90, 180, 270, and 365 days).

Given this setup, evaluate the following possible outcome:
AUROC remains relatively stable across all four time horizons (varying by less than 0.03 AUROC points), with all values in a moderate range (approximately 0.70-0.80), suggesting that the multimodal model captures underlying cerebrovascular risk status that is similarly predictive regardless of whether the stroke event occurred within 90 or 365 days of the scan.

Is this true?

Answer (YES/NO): NO